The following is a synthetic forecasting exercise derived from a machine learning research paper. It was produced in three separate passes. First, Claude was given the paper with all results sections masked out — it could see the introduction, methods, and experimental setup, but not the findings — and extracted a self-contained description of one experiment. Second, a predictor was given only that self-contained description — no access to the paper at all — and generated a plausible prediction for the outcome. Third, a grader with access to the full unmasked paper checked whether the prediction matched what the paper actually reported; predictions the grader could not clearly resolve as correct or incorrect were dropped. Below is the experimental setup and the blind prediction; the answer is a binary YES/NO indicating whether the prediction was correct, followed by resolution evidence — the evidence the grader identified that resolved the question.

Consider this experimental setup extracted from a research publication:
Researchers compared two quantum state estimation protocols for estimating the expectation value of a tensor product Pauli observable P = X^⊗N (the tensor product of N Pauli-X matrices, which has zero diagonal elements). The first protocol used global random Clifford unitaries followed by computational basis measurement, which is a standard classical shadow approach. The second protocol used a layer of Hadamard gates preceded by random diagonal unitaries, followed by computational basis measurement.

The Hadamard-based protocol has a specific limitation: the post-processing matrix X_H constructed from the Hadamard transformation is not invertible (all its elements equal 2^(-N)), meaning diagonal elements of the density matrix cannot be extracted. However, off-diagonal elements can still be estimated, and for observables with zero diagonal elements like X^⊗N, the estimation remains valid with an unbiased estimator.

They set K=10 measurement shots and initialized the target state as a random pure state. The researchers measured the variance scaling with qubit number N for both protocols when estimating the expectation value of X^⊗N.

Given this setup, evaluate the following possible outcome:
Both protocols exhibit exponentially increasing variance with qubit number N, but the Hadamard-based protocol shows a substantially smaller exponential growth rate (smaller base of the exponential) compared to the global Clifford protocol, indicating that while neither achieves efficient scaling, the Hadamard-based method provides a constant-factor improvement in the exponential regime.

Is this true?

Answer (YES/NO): NO